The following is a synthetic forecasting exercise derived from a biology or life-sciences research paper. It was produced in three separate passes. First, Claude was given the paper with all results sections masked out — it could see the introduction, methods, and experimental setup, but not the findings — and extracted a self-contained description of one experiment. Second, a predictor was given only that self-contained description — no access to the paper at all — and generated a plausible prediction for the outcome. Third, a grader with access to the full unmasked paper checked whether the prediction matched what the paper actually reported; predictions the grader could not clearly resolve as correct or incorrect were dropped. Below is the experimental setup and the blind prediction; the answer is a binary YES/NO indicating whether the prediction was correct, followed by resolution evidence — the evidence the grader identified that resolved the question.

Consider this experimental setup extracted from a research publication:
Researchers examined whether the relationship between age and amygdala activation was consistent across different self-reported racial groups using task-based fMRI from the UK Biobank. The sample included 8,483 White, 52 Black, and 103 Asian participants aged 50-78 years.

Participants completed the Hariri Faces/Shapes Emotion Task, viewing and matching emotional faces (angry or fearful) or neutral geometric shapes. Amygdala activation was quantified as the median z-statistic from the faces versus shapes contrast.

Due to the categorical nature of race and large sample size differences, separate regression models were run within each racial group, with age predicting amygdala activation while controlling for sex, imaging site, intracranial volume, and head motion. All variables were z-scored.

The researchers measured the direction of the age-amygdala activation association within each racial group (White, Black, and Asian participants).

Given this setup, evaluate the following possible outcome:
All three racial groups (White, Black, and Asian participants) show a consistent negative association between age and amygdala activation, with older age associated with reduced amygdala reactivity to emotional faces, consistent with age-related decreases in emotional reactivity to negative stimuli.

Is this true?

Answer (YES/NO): NO